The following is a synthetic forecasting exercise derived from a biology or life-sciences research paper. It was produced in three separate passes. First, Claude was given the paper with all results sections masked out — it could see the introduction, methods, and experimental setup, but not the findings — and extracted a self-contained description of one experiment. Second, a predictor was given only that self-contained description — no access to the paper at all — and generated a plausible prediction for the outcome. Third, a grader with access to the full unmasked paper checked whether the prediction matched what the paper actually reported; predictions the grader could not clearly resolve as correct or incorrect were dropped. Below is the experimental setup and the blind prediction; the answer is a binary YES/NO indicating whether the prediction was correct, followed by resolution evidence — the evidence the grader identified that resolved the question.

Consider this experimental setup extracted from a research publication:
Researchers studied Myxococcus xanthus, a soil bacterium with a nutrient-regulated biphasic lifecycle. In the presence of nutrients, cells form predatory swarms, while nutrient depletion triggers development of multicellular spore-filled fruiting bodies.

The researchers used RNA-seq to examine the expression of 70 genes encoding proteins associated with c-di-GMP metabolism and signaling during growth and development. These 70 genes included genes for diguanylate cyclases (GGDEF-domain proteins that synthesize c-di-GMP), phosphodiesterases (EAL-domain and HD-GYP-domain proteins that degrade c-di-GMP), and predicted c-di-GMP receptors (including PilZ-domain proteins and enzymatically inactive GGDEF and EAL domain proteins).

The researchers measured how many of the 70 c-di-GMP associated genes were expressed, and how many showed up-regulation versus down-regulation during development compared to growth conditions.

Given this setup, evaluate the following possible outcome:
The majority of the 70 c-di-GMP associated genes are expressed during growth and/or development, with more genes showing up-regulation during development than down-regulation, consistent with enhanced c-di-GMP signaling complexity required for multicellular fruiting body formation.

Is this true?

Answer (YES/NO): YES